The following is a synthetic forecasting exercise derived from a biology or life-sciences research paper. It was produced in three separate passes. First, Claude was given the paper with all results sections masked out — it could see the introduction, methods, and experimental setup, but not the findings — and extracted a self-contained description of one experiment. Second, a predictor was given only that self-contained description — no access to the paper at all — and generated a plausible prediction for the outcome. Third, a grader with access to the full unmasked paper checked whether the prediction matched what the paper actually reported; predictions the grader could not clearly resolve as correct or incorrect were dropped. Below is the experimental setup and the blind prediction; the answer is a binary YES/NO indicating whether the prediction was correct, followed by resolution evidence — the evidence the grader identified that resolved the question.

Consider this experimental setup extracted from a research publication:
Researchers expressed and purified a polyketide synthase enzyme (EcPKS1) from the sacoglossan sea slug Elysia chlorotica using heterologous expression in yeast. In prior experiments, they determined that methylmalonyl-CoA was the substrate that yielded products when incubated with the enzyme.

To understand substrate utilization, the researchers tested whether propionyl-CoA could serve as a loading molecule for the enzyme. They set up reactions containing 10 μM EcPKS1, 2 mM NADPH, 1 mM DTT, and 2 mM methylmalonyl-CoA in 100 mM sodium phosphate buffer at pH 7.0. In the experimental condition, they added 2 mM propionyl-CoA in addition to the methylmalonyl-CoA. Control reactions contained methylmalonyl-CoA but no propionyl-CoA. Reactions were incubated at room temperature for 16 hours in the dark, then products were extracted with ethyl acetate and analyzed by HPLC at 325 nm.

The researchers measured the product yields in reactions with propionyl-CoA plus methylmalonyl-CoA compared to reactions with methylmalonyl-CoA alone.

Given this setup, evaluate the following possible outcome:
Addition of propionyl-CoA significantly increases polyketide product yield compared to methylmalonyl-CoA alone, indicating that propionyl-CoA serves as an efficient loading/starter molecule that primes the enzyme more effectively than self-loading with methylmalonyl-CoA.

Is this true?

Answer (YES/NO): NO